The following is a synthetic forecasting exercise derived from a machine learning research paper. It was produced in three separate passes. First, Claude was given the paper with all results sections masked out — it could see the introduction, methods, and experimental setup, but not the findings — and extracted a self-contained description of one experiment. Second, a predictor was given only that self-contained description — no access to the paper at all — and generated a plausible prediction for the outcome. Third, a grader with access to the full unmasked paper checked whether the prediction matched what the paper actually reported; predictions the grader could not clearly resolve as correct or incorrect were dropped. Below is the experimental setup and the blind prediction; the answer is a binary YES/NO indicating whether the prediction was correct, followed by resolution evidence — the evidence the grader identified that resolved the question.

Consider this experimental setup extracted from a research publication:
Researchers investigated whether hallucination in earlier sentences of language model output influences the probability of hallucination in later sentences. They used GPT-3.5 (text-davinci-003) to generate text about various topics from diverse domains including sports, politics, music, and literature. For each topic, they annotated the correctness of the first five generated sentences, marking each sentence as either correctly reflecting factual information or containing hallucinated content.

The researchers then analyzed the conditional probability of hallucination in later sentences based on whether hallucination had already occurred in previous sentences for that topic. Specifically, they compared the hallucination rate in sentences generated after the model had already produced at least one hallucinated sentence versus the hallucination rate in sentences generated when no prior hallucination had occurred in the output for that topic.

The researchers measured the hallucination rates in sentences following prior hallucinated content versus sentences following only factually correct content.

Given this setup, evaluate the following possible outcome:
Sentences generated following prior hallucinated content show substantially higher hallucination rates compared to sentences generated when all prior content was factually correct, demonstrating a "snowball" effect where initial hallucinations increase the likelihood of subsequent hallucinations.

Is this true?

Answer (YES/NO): YES